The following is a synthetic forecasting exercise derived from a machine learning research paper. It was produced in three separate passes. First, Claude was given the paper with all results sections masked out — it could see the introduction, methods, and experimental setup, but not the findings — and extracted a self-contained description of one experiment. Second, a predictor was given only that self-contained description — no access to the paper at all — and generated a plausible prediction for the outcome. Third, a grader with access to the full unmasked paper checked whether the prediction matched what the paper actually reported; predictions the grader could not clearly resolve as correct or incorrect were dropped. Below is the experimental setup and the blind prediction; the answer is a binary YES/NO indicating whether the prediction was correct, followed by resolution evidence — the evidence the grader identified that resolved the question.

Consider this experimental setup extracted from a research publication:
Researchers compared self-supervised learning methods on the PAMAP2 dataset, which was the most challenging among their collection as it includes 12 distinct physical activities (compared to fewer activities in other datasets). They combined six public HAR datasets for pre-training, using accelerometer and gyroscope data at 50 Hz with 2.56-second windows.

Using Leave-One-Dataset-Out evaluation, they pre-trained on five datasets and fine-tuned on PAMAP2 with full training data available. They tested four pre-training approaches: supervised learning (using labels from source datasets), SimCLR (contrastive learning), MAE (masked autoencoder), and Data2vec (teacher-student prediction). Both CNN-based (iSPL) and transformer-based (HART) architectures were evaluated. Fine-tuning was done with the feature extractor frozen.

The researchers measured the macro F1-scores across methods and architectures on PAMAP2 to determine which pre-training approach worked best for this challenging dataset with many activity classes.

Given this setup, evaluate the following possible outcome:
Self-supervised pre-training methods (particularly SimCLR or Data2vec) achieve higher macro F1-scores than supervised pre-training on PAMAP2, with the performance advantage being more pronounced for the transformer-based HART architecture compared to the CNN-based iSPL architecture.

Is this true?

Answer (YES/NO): NO